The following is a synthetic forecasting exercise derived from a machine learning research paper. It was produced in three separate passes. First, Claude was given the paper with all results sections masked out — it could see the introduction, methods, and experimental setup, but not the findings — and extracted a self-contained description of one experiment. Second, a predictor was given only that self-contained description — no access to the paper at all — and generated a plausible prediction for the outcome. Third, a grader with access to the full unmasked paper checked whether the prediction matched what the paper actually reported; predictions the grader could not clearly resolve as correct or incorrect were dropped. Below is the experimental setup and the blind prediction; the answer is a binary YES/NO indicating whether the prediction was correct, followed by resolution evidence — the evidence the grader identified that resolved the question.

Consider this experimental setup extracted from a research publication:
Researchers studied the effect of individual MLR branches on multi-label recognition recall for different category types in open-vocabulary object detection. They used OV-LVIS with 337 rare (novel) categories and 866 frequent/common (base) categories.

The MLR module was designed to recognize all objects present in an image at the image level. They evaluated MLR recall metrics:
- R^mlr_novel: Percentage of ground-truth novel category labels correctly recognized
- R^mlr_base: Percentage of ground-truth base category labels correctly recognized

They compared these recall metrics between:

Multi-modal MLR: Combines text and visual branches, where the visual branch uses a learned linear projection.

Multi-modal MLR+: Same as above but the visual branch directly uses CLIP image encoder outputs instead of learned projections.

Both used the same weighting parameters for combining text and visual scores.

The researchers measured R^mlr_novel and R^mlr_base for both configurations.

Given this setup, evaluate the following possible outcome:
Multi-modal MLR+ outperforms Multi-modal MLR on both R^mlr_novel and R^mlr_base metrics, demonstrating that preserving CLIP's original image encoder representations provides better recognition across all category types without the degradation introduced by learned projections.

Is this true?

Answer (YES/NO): NO